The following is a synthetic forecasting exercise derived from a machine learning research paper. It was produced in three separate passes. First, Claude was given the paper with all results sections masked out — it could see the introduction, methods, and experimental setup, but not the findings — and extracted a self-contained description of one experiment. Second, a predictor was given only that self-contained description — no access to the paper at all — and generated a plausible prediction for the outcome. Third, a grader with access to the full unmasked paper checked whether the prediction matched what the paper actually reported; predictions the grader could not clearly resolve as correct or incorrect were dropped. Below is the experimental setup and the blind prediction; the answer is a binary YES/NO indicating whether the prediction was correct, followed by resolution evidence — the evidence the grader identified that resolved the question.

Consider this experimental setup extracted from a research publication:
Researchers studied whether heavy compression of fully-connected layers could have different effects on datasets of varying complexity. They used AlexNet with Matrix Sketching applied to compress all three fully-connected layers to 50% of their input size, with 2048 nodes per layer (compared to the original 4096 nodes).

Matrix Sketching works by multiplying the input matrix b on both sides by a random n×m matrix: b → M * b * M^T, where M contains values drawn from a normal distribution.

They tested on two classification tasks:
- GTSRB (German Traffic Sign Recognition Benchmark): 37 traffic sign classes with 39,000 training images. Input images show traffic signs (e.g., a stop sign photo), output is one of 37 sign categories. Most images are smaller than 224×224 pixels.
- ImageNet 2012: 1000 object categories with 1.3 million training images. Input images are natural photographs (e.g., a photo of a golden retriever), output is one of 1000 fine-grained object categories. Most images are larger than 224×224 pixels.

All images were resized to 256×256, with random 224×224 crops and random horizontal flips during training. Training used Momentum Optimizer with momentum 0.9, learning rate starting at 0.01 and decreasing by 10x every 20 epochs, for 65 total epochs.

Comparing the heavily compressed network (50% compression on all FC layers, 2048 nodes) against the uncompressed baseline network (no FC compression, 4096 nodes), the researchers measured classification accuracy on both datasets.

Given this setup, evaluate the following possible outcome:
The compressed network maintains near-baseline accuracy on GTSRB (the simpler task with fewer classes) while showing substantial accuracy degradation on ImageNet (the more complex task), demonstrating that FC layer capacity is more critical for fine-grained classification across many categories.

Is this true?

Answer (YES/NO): NO